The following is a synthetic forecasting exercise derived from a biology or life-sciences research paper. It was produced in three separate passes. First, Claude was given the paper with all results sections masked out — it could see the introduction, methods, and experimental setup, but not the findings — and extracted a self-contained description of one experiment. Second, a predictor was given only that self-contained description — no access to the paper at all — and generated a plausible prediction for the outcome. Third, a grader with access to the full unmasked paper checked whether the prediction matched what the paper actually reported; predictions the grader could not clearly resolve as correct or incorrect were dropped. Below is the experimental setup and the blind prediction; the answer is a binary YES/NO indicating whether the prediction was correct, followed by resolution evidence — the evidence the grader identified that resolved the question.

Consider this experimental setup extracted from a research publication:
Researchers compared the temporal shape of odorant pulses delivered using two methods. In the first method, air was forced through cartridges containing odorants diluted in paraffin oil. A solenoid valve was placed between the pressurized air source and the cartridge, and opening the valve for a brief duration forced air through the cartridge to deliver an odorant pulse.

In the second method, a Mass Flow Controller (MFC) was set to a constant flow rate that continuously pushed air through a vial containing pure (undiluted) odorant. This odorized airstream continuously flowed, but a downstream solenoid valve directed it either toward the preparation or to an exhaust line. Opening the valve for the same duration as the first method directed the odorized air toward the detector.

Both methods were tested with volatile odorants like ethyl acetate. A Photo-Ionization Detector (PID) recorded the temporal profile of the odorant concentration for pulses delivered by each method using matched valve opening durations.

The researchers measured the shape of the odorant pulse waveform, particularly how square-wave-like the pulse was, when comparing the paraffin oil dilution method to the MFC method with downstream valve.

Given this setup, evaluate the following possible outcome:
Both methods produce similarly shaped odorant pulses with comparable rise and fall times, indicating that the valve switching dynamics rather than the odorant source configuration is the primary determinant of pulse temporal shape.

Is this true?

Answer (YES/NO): NO